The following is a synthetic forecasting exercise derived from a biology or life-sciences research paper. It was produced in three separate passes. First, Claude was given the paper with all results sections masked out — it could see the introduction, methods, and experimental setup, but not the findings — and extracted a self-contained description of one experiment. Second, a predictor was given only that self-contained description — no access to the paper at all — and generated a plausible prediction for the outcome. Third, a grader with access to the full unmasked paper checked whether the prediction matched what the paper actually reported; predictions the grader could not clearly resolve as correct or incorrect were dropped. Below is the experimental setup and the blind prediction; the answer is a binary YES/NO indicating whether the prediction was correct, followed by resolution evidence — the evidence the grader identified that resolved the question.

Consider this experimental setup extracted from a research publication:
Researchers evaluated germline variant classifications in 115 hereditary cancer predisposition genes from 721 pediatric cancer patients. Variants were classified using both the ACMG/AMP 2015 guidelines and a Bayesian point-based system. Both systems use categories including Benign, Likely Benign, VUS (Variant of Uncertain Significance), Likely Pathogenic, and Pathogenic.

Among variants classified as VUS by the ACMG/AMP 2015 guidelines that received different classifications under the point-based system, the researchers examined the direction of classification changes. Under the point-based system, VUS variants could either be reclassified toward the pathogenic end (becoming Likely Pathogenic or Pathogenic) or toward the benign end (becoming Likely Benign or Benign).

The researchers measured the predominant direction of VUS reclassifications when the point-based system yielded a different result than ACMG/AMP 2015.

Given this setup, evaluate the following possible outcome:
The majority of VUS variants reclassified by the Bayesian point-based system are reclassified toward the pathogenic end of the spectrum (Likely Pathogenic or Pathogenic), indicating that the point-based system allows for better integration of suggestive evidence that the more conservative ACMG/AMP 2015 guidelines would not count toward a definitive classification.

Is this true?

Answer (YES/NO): NO